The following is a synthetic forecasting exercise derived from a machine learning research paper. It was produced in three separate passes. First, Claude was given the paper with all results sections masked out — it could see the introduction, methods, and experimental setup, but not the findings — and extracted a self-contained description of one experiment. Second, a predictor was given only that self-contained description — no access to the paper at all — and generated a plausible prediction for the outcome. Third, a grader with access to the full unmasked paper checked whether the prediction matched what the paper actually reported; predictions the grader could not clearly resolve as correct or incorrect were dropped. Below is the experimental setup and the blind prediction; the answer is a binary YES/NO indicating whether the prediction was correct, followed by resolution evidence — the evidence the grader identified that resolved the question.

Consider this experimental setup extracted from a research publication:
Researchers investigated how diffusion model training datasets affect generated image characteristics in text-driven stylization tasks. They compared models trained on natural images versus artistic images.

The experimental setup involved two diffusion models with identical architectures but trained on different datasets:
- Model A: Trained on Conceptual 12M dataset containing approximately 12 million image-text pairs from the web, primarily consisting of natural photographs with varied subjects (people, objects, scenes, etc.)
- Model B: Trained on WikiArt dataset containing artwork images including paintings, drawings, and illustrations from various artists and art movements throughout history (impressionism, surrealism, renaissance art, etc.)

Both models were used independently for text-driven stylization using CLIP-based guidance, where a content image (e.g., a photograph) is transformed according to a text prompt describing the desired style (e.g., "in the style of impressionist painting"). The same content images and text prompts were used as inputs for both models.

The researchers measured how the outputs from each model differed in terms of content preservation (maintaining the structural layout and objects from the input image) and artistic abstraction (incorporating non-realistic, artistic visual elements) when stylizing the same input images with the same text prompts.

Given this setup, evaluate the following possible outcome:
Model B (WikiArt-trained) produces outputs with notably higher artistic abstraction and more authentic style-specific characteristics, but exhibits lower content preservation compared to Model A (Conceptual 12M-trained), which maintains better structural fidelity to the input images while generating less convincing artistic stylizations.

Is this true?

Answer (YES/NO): YES